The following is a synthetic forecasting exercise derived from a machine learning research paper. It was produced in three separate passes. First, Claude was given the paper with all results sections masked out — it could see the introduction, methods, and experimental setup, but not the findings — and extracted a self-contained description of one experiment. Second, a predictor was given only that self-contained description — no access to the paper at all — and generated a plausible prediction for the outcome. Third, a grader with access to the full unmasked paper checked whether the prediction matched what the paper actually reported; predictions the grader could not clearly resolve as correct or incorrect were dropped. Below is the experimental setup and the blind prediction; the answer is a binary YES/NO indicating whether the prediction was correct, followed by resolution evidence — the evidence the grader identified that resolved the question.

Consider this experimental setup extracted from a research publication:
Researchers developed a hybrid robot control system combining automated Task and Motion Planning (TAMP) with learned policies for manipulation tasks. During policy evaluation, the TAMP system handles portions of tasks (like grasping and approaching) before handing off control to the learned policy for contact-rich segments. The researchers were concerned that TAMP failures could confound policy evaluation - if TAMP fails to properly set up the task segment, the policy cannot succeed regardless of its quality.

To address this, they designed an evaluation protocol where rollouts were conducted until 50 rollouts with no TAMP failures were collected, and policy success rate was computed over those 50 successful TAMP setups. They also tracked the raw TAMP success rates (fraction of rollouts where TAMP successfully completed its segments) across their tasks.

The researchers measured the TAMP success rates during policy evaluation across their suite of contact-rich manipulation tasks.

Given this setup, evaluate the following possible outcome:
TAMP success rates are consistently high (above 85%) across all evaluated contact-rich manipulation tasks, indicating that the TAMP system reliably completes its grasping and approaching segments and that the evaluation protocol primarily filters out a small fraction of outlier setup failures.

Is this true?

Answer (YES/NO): NO